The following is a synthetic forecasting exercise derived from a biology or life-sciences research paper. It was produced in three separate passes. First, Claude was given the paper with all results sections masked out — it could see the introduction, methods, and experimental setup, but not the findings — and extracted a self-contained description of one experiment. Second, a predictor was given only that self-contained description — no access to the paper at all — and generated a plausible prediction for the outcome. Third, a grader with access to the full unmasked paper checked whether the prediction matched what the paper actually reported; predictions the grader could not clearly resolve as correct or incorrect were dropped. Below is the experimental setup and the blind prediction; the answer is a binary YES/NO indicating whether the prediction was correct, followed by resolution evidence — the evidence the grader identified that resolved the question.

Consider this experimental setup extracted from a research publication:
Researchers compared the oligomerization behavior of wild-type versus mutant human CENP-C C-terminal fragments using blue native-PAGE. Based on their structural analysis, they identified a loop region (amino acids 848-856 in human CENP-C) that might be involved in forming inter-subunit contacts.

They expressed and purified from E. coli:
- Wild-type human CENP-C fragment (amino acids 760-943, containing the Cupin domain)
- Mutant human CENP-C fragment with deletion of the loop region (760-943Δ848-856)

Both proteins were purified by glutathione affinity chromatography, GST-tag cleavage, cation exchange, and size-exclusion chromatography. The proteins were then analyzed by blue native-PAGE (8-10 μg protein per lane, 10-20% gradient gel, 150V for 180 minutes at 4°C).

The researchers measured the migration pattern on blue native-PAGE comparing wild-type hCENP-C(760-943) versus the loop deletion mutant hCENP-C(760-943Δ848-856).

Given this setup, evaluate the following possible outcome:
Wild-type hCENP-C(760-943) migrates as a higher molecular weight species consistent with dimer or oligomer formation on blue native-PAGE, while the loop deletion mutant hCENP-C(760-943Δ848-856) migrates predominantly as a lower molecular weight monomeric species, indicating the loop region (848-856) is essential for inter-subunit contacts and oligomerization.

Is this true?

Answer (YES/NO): NO